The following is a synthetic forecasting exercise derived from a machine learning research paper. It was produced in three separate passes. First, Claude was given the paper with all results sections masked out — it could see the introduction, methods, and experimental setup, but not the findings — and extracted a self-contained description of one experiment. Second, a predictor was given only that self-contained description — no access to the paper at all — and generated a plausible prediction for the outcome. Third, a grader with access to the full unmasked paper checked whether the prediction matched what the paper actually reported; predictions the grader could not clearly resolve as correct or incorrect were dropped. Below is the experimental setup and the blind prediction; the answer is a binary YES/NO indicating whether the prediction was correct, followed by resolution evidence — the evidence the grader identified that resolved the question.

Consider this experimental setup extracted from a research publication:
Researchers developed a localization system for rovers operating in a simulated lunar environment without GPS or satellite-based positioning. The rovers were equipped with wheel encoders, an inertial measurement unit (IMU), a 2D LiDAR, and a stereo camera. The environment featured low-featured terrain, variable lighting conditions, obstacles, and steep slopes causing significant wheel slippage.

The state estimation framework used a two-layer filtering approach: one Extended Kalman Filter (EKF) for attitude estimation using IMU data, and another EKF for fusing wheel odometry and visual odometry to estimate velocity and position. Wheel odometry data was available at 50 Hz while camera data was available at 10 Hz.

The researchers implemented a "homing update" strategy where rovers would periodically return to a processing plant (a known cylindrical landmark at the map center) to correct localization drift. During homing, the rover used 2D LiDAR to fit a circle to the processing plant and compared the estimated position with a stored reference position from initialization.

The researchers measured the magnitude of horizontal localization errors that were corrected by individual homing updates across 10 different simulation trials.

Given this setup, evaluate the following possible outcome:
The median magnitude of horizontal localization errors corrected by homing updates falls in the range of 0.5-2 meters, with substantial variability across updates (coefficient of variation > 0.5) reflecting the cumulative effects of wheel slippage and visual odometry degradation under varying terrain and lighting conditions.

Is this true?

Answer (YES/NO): NO